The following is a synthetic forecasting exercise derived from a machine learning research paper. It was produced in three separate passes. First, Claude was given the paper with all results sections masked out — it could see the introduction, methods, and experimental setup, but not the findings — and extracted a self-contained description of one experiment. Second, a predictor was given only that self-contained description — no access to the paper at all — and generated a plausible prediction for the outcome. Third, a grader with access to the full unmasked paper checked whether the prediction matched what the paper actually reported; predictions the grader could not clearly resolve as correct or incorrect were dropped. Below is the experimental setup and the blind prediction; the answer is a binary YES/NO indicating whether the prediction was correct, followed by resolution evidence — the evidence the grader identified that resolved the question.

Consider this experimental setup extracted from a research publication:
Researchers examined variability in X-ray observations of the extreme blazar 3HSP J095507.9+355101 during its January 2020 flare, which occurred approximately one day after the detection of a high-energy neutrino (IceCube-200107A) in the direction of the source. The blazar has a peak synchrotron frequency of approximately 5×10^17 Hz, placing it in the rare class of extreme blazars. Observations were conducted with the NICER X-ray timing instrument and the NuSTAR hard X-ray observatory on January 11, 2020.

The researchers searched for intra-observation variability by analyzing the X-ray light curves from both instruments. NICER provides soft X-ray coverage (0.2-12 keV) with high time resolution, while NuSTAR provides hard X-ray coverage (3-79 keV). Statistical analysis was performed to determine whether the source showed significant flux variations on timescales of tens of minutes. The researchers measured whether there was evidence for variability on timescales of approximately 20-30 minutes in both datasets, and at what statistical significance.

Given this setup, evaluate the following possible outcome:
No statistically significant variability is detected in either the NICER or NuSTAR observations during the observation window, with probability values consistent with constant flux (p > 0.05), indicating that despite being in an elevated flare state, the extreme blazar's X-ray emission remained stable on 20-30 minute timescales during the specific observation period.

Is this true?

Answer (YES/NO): NO